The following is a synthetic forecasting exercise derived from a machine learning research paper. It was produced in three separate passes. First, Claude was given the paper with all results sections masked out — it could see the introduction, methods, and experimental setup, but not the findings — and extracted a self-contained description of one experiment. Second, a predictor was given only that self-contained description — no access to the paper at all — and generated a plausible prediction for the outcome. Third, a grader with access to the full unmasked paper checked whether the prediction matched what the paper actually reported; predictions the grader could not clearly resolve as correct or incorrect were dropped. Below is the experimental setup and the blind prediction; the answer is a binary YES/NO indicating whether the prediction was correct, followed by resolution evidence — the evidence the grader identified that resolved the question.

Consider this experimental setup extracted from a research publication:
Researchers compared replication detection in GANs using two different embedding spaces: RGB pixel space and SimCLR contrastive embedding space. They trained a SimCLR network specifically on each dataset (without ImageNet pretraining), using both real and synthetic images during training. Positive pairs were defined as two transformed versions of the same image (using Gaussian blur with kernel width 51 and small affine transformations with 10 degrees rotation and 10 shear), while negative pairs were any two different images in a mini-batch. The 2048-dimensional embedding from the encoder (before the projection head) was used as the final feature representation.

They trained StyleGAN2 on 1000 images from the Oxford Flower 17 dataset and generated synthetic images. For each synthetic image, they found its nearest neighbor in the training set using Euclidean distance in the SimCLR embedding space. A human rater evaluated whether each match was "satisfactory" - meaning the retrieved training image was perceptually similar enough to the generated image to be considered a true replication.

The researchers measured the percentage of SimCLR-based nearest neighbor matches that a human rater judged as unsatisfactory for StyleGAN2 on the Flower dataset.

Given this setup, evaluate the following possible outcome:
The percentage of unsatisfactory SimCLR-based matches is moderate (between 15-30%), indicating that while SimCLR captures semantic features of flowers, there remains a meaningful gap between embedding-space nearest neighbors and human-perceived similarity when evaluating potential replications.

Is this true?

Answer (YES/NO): NO